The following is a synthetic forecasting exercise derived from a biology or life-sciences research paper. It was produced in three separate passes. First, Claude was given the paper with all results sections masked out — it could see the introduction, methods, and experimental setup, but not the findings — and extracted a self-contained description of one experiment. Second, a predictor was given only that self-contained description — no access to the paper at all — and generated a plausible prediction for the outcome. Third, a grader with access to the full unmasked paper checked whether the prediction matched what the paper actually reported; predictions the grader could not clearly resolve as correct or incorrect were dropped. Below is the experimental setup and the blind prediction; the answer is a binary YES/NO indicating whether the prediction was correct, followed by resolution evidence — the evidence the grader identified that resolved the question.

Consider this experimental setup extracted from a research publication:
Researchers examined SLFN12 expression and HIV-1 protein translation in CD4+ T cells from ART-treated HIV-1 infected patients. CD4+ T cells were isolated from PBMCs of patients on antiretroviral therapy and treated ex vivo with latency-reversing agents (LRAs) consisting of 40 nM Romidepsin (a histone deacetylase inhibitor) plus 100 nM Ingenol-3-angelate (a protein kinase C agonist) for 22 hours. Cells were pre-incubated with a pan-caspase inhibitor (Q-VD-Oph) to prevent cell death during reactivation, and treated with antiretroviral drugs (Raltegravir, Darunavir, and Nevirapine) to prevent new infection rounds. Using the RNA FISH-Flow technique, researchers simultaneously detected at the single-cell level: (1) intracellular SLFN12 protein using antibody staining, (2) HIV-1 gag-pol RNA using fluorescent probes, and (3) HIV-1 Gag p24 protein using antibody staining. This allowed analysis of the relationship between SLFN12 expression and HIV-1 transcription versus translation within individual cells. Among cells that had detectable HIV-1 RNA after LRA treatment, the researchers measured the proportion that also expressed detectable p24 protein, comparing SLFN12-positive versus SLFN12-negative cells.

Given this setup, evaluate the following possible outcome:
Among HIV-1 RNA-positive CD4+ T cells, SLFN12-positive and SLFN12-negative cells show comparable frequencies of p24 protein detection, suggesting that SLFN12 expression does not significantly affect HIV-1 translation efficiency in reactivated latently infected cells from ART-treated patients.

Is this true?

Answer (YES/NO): NO